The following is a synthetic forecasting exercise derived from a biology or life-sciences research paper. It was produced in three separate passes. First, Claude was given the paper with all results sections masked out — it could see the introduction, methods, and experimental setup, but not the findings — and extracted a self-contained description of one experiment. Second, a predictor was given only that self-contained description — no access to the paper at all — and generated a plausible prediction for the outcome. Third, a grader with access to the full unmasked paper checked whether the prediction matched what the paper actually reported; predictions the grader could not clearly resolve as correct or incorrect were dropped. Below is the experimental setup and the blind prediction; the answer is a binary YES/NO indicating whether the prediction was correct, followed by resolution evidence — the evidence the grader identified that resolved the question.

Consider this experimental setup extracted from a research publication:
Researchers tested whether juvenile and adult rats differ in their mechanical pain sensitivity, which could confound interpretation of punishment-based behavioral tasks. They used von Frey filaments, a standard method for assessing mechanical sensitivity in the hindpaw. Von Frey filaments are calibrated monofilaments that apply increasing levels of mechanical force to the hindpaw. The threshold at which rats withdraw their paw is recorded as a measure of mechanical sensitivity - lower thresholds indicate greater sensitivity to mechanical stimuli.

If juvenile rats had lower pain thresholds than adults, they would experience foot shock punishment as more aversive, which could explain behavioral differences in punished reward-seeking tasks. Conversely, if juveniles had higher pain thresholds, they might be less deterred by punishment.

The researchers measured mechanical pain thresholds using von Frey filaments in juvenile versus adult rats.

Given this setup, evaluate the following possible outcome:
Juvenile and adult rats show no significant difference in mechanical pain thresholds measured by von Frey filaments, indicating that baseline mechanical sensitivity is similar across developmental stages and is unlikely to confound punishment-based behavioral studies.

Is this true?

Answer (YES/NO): YES